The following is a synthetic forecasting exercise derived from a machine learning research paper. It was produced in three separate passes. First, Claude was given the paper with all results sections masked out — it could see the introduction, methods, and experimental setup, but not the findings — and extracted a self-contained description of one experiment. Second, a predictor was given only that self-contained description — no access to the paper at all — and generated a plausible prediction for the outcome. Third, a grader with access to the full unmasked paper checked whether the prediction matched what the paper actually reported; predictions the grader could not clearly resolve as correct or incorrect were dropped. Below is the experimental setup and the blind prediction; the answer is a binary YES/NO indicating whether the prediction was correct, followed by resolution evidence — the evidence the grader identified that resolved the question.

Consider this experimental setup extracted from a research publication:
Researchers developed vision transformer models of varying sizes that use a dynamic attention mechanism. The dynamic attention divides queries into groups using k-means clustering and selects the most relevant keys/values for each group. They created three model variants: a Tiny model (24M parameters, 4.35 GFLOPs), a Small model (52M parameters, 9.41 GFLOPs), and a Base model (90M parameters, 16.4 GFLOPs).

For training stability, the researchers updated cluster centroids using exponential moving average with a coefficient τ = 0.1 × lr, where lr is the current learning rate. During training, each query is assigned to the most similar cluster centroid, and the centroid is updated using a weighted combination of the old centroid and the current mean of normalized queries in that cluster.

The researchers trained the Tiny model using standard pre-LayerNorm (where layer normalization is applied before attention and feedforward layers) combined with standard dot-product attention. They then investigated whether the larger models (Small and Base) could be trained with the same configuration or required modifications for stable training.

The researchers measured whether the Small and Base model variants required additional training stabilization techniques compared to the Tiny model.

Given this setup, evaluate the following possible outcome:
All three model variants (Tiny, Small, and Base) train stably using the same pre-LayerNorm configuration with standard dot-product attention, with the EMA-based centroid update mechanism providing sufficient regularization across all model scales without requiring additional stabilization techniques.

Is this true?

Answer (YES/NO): NO